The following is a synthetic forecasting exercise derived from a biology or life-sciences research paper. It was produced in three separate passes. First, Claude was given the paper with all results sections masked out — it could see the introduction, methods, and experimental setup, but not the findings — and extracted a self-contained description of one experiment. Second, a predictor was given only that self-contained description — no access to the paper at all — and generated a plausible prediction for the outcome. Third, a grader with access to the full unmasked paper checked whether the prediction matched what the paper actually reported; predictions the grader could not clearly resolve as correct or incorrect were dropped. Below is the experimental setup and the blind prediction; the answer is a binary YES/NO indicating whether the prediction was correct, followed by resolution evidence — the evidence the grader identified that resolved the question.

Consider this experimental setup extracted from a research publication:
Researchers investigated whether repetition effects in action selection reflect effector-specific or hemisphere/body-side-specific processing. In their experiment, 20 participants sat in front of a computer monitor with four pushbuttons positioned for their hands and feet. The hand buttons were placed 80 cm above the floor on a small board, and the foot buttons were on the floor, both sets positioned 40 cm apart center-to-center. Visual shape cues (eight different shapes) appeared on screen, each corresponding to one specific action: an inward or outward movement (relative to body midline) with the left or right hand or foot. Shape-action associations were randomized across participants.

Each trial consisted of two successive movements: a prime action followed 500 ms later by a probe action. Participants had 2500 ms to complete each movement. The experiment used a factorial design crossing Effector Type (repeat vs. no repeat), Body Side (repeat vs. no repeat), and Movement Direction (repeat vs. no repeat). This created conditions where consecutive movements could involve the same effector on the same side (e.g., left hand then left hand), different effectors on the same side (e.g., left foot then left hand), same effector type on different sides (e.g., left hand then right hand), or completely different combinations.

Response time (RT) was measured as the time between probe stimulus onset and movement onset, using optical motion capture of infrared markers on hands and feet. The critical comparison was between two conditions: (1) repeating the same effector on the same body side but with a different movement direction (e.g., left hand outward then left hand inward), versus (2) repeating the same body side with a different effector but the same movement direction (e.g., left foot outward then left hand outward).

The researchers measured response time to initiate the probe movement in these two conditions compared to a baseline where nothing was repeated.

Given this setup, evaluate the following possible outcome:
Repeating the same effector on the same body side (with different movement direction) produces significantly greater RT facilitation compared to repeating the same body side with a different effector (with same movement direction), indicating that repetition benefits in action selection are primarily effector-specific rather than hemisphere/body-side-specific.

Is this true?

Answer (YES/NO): YES